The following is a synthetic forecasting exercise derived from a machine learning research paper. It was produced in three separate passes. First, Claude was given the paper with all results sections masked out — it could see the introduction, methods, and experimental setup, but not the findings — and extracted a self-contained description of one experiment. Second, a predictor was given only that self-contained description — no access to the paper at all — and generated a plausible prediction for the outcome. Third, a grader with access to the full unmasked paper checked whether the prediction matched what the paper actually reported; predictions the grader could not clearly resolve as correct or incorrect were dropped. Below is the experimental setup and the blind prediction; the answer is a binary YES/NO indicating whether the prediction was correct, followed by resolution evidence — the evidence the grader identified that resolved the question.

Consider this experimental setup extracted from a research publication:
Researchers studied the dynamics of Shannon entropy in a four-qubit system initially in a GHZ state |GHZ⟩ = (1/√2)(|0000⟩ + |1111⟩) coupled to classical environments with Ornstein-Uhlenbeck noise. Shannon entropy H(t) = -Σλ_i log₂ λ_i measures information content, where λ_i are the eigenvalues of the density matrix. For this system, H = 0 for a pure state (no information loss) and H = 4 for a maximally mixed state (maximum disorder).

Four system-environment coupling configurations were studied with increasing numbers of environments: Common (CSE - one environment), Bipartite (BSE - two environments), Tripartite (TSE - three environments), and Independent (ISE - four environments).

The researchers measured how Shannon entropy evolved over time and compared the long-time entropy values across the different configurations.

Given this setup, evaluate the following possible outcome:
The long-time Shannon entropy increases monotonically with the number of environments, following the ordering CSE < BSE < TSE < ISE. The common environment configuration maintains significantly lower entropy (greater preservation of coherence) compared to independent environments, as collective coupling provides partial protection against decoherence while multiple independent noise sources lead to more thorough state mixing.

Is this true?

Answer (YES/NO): YES